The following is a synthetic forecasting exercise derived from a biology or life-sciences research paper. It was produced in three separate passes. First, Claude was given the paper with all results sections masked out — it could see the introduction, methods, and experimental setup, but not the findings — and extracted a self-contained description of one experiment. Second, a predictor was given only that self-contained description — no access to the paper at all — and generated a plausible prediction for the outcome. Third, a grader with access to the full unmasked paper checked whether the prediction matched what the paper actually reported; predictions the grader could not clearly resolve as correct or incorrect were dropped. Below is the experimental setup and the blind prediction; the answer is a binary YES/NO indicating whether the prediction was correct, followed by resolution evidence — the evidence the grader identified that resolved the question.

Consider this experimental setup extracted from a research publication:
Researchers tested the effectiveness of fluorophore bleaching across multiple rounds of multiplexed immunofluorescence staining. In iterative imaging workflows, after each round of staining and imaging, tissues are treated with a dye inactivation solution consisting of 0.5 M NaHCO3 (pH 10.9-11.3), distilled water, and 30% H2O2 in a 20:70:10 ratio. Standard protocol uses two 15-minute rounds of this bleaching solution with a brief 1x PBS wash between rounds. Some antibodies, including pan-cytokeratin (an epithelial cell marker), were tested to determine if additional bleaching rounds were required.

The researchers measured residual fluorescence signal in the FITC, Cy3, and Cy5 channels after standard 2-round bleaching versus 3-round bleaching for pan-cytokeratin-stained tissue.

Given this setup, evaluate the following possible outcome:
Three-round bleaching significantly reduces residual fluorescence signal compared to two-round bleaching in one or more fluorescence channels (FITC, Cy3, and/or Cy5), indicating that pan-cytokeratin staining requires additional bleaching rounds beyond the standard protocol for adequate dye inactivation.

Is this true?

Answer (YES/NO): YES